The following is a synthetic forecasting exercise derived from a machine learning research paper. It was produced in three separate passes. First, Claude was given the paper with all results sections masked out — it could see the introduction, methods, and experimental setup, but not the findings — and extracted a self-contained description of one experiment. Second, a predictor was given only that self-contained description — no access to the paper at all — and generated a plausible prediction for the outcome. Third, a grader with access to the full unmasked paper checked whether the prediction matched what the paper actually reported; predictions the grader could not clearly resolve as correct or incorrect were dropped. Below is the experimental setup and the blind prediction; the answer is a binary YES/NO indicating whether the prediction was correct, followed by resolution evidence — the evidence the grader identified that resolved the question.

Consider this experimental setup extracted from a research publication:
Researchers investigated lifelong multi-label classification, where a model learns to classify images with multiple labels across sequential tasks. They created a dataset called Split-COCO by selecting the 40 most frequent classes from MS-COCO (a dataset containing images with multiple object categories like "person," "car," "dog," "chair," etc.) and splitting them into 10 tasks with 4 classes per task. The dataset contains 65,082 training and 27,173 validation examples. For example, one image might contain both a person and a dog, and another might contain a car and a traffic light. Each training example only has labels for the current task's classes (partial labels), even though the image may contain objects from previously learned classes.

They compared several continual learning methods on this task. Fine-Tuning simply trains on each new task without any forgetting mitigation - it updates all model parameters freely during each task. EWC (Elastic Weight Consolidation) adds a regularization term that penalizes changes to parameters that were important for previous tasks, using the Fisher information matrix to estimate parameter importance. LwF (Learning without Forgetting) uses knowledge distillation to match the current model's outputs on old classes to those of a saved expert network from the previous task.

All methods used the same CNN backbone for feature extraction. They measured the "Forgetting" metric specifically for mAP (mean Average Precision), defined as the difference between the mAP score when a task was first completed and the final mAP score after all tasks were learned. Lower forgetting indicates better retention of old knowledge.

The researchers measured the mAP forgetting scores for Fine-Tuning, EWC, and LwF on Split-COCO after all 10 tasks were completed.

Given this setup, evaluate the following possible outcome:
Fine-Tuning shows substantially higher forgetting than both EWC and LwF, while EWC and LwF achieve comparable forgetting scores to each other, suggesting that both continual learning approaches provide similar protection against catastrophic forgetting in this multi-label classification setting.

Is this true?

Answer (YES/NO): NO